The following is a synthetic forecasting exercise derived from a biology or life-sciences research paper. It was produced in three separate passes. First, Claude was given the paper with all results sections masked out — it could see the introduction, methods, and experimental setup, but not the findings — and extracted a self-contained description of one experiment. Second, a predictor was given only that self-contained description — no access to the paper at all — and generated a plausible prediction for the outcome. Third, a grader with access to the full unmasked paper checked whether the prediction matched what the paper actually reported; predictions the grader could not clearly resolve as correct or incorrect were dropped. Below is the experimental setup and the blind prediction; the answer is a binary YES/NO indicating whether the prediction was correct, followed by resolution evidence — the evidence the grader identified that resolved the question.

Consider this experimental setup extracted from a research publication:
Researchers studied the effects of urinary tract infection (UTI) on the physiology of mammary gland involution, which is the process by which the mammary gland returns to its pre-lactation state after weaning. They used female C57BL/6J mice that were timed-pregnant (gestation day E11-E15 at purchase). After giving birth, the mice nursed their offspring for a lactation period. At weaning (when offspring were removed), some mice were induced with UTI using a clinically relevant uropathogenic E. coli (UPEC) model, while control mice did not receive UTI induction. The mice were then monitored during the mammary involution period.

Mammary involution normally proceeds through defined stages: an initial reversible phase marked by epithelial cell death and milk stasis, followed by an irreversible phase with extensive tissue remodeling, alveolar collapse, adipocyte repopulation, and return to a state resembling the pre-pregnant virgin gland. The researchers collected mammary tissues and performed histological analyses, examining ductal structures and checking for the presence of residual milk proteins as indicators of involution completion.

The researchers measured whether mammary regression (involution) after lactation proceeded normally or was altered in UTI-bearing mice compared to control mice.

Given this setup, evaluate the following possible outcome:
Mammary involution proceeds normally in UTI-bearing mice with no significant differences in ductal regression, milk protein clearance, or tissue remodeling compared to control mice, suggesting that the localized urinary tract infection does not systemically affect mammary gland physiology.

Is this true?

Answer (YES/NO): NO